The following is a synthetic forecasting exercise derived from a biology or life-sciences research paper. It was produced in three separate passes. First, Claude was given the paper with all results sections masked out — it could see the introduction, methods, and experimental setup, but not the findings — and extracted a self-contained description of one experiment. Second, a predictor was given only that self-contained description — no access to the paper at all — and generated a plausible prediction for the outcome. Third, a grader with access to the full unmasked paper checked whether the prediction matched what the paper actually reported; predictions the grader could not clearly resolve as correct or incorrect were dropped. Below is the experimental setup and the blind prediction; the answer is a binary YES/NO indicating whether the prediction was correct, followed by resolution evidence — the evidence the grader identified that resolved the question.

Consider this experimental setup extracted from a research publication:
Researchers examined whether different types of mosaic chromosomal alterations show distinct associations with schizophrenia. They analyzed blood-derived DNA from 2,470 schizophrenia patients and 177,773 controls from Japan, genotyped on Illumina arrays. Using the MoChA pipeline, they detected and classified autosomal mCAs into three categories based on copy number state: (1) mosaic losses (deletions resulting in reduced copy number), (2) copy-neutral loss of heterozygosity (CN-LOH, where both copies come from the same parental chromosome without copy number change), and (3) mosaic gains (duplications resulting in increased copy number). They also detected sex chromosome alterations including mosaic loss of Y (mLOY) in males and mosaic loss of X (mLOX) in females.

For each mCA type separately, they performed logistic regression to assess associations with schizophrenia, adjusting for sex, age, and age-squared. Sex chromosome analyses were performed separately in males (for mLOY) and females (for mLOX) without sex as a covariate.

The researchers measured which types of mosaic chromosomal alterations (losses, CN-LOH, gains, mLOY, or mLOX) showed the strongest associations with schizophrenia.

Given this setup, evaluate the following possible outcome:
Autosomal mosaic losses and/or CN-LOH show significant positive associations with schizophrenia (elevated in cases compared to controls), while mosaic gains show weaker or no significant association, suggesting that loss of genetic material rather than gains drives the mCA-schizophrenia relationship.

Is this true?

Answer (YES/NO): NO